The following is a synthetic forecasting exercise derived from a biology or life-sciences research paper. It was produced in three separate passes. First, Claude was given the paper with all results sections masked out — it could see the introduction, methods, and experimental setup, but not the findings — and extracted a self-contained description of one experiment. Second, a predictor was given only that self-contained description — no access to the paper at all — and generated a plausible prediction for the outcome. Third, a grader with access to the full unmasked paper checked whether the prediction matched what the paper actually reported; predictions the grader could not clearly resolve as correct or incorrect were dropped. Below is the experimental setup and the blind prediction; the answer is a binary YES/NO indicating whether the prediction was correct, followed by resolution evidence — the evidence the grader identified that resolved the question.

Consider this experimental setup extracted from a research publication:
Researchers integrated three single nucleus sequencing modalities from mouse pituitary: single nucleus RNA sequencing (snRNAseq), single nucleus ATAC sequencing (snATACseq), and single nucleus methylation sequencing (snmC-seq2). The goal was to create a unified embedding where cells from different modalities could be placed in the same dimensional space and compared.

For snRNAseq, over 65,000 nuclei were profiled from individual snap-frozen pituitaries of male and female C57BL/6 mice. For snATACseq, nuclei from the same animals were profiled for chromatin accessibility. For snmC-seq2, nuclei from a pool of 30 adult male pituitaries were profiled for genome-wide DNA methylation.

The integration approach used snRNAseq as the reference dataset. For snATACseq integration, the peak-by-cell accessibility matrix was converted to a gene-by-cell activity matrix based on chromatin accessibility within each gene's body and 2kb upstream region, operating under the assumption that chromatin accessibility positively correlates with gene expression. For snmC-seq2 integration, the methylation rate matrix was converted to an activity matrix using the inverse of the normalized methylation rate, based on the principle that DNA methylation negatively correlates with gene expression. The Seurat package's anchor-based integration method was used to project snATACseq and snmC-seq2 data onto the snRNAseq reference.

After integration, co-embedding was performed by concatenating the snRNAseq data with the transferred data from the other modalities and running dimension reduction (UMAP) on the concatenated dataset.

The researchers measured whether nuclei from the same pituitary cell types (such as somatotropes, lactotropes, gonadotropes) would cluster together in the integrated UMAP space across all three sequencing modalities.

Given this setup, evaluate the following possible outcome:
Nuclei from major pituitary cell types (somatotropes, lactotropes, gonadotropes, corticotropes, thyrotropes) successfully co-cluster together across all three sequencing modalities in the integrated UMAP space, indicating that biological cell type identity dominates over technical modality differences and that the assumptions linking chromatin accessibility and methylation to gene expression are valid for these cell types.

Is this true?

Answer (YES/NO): YES